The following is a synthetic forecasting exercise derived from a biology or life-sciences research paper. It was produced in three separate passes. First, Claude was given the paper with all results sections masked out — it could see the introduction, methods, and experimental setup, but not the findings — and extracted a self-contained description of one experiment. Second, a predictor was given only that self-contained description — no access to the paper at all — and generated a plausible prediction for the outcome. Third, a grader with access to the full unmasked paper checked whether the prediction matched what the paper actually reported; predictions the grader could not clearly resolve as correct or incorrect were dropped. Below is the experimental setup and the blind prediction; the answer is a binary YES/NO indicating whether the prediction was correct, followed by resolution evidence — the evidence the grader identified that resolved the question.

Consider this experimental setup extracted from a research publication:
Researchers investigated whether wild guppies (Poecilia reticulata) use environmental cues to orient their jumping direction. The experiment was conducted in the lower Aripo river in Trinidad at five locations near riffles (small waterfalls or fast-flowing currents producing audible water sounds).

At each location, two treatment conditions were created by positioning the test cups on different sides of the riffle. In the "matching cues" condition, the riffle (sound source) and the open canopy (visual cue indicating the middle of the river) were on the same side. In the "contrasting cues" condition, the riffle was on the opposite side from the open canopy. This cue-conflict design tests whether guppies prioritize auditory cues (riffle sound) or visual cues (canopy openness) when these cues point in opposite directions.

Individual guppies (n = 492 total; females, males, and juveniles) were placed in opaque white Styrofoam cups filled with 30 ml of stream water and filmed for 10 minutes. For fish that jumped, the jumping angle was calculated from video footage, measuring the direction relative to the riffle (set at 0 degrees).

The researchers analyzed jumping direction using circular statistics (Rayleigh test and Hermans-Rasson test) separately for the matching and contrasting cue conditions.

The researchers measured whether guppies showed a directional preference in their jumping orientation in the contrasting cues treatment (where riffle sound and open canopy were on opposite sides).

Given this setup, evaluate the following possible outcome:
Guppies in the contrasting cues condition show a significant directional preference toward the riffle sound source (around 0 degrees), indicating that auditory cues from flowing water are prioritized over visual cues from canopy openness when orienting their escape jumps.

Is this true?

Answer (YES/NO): NO